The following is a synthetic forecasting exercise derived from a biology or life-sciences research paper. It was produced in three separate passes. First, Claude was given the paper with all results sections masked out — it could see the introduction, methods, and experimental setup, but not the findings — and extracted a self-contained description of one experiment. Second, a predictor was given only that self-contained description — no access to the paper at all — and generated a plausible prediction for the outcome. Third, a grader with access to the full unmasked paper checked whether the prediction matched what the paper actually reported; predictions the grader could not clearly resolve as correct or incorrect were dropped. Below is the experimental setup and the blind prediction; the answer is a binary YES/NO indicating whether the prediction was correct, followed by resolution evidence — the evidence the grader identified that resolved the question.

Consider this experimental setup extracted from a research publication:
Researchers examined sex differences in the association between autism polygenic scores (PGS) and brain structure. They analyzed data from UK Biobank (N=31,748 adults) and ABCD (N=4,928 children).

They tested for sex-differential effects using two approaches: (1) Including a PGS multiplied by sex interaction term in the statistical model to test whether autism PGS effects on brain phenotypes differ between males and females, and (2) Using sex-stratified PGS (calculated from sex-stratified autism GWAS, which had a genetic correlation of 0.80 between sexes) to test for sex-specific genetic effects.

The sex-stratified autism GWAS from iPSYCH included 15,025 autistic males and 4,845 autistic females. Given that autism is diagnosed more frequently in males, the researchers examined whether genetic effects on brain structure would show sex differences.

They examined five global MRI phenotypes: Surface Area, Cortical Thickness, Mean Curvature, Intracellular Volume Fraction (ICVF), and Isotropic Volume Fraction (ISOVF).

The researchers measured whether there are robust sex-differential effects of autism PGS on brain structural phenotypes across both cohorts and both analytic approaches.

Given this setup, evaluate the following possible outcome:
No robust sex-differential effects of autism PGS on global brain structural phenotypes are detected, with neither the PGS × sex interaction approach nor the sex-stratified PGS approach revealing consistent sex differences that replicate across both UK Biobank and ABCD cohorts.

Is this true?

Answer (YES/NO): YES